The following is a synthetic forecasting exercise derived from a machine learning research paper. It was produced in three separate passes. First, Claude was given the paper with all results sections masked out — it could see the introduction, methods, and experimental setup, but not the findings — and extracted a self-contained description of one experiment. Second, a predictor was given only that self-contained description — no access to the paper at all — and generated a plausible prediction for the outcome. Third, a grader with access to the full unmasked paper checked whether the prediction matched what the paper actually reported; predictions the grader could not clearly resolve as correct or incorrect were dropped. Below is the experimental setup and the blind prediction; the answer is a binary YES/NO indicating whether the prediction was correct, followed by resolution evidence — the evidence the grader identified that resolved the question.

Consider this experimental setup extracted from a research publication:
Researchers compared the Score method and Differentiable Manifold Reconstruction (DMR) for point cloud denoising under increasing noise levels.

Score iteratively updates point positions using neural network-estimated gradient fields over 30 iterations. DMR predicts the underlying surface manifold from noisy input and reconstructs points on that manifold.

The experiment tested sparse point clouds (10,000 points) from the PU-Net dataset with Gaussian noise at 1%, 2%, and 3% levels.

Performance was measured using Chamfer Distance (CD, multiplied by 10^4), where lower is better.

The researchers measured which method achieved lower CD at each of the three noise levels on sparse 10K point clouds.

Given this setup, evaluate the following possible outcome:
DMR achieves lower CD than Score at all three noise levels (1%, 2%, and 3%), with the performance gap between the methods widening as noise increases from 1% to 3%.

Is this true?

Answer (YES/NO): NO